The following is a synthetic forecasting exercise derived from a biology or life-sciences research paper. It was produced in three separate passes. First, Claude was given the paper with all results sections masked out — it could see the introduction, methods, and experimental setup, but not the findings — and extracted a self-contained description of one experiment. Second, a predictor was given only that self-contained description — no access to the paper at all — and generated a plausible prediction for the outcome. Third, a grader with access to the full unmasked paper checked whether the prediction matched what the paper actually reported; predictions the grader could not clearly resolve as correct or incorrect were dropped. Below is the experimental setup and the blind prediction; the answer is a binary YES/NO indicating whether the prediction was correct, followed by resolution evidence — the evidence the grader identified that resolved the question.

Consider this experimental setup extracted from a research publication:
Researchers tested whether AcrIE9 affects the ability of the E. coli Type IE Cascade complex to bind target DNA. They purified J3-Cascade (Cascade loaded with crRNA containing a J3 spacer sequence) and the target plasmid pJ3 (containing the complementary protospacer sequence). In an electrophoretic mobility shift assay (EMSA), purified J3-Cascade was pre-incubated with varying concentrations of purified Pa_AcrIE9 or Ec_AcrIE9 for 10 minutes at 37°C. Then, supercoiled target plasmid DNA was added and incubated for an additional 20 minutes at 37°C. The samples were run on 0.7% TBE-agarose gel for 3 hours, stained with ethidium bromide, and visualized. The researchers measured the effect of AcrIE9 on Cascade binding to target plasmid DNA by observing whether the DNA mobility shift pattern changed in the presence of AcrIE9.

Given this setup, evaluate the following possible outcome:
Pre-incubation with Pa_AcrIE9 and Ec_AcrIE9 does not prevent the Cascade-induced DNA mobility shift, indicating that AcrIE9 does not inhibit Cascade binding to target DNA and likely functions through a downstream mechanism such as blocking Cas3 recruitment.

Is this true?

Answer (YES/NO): NO